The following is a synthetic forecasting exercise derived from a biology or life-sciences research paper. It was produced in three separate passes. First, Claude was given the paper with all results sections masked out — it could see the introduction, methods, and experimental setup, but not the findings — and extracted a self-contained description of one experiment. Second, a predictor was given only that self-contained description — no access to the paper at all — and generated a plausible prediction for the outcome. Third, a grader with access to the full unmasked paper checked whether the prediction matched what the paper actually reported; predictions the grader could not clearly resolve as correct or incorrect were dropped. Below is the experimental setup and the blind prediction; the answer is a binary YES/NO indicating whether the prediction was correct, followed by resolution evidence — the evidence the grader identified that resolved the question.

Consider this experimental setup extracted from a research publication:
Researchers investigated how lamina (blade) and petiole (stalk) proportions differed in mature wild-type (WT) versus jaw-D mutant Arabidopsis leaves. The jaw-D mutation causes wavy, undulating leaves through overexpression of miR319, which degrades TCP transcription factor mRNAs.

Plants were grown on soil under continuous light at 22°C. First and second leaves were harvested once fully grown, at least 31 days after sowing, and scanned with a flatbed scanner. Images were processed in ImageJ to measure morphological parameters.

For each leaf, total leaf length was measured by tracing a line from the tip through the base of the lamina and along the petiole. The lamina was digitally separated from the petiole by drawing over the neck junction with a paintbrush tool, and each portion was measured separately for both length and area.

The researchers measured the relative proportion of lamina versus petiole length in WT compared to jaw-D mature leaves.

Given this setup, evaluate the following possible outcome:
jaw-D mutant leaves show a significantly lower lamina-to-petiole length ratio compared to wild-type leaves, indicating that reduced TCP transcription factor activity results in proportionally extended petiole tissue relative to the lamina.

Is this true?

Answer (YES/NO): NO